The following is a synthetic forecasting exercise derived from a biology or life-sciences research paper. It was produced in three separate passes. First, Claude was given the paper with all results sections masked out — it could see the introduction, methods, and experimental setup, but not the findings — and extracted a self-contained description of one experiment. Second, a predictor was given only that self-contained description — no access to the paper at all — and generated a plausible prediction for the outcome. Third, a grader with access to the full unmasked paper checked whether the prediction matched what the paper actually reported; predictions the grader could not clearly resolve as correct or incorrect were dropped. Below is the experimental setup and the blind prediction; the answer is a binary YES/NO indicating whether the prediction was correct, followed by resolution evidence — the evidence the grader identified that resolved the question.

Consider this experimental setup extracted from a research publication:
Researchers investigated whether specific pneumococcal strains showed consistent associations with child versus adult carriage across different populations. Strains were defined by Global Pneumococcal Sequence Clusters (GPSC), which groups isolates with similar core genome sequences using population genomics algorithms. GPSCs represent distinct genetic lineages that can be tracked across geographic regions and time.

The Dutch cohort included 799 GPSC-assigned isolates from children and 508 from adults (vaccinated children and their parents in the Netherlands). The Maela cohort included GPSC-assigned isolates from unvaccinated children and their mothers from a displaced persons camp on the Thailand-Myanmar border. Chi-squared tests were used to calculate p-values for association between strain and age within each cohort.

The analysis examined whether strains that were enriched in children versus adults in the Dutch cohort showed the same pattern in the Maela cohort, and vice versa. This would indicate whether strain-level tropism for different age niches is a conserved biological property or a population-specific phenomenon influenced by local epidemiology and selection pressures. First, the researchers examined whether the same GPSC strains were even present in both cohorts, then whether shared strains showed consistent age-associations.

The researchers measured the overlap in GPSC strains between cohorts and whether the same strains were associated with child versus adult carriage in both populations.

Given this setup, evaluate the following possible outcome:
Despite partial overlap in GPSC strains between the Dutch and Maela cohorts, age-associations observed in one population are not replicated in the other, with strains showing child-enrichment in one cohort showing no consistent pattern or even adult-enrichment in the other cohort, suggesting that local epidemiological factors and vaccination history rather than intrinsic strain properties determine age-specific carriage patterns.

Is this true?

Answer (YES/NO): YES